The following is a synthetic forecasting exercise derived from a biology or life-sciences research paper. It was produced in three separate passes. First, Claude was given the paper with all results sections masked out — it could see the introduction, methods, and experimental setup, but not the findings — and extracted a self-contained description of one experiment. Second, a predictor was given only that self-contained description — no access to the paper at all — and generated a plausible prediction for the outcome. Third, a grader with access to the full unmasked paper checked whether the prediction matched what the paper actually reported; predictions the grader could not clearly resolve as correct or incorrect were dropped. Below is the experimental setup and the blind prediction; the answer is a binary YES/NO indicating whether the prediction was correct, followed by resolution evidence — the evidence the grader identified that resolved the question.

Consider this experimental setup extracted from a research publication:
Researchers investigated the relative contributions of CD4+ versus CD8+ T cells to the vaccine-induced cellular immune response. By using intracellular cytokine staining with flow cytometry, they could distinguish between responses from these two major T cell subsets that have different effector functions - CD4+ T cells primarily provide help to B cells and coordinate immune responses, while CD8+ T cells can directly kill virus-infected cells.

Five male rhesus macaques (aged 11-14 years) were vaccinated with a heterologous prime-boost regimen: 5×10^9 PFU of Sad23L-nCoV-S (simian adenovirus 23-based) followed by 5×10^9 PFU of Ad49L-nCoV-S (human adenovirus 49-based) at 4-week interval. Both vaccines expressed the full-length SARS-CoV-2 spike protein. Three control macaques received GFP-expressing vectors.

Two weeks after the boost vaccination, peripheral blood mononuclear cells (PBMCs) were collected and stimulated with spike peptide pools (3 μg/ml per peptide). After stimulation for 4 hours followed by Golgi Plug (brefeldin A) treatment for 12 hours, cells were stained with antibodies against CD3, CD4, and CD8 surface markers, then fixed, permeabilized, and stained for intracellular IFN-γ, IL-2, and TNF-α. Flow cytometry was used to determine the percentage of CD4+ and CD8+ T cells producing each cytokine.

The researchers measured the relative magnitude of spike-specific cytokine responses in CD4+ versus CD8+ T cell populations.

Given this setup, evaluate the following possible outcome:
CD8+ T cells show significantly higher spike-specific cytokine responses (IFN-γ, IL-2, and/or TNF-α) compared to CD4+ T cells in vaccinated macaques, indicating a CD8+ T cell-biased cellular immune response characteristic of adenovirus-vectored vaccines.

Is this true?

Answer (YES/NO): NO